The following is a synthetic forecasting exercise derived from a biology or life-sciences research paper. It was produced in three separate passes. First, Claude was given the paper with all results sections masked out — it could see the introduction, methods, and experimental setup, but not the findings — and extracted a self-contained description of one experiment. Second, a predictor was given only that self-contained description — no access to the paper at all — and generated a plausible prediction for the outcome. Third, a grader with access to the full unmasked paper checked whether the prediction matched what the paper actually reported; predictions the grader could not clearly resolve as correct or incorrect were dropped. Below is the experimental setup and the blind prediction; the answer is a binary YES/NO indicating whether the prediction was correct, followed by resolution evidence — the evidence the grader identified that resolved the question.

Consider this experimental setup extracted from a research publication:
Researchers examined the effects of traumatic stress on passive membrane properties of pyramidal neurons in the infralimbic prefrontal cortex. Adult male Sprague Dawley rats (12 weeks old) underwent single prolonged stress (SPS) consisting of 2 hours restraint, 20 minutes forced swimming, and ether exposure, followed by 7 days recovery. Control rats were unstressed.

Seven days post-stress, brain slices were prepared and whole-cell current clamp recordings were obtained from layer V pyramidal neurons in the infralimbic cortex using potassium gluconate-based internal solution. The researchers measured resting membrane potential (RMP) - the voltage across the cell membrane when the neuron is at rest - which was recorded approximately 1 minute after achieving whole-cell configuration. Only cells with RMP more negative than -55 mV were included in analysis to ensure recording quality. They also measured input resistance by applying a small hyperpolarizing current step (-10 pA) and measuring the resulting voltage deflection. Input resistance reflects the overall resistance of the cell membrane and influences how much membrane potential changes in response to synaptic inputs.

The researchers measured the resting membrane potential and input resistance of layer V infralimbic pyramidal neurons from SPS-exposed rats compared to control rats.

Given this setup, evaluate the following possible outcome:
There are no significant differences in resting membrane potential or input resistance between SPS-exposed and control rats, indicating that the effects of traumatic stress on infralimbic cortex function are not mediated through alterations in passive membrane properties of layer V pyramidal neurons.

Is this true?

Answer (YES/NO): NO